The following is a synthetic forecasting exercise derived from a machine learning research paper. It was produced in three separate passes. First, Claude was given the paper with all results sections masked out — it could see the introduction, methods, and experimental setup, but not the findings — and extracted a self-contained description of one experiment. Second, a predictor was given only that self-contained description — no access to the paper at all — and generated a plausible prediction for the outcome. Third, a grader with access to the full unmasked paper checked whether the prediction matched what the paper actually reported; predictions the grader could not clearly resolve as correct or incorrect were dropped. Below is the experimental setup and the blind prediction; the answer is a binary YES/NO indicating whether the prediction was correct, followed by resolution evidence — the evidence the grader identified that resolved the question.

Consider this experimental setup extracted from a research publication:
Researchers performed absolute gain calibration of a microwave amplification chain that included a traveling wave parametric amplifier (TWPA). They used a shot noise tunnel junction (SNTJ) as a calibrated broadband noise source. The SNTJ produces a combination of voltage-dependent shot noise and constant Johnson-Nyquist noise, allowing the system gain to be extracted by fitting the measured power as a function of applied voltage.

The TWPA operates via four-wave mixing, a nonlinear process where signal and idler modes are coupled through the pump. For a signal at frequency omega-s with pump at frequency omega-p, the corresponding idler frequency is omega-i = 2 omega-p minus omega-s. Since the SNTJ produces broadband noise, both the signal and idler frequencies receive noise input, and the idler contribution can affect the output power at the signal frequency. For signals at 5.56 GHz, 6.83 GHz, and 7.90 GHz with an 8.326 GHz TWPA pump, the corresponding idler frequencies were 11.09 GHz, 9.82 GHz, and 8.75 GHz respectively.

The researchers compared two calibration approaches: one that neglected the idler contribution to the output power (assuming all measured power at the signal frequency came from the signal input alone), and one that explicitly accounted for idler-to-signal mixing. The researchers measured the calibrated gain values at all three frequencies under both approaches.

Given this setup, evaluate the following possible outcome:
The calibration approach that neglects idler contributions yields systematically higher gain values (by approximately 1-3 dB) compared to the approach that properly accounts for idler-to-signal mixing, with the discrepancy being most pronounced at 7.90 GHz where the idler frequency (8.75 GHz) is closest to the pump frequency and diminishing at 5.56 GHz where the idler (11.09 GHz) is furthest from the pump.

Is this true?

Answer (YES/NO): NO